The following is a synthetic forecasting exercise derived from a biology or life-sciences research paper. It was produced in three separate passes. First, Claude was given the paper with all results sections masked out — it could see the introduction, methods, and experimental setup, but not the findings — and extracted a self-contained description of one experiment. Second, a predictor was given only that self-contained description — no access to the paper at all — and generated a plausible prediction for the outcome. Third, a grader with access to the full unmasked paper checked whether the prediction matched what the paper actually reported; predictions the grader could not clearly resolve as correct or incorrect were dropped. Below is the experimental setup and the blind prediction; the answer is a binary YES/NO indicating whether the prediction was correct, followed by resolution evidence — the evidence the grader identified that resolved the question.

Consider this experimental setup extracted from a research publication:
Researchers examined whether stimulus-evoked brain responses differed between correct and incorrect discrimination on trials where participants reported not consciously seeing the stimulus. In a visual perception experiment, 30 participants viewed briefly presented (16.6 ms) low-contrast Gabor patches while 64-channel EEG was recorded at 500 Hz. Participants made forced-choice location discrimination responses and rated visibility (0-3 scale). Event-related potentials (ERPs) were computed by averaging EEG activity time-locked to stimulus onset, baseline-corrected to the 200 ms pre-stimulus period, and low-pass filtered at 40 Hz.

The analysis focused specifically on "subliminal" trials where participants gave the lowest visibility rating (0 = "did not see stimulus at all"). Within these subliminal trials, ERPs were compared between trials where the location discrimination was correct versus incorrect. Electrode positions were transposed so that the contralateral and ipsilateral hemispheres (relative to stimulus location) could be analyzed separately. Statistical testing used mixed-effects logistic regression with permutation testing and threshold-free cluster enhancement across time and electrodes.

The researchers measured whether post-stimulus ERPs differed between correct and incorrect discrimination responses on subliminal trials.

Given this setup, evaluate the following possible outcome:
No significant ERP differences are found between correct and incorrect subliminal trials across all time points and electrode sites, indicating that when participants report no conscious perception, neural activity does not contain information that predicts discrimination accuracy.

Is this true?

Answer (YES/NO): YES